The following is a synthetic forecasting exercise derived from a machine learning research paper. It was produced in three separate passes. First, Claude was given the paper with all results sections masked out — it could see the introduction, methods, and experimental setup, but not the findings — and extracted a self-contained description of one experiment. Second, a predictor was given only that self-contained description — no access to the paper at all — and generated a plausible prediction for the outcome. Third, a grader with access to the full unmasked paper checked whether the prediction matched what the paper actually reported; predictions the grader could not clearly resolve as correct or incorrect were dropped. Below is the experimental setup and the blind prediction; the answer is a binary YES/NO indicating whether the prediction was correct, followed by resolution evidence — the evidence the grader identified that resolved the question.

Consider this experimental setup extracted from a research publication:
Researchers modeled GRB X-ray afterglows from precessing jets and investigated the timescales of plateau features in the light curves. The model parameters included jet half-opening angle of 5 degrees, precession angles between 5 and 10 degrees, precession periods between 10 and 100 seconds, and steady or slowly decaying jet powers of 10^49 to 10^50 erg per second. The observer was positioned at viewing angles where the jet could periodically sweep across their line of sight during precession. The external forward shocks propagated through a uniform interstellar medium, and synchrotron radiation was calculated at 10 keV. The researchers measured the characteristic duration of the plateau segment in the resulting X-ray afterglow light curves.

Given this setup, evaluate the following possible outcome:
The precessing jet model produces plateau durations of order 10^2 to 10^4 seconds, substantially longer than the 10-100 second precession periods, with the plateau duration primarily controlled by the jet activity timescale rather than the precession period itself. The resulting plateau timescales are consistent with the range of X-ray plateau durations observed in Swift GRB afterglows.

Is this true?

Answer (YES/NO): YES